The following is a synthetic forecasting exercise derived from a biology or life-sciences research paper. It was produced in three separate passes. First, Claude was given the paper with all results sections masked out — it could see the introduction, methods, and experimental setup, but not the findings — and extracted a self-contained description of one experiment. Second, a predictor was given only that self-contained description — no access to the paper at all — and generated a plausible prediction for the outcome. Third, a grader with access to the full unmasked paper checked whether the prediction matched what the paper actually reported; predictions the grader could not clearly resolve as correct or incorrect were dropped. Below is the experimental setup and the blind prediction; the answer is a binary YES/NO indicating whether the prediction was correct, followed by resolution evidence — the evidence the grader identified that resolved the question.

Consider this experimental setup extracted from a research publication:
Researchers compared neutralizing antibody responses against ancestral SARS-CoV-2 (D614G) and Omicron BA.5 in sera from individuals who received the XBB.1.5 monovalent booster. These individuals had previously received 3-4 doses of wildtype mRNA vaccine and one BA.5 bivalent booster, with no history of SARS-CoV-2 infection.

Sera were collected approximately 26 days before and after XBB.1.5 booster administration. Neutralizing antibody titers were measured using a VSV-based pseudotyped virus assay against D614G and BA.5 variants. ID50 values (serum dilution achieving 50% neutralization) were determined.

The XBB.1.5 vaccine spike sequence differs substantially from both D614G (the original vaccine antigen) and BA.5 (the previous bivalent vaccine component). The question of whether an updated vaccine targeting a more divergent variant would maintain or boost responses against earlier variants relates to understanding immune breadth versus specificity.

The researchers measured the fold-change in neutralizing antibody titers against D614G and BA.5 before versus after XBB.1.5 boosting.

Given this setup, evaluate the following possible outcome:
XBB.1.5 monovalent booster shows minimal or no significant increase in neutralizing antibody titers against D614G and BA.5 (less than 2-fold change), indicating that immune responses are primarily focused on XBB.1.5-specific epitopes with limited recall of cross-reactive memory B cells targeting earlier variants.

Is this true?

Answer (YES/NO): NO